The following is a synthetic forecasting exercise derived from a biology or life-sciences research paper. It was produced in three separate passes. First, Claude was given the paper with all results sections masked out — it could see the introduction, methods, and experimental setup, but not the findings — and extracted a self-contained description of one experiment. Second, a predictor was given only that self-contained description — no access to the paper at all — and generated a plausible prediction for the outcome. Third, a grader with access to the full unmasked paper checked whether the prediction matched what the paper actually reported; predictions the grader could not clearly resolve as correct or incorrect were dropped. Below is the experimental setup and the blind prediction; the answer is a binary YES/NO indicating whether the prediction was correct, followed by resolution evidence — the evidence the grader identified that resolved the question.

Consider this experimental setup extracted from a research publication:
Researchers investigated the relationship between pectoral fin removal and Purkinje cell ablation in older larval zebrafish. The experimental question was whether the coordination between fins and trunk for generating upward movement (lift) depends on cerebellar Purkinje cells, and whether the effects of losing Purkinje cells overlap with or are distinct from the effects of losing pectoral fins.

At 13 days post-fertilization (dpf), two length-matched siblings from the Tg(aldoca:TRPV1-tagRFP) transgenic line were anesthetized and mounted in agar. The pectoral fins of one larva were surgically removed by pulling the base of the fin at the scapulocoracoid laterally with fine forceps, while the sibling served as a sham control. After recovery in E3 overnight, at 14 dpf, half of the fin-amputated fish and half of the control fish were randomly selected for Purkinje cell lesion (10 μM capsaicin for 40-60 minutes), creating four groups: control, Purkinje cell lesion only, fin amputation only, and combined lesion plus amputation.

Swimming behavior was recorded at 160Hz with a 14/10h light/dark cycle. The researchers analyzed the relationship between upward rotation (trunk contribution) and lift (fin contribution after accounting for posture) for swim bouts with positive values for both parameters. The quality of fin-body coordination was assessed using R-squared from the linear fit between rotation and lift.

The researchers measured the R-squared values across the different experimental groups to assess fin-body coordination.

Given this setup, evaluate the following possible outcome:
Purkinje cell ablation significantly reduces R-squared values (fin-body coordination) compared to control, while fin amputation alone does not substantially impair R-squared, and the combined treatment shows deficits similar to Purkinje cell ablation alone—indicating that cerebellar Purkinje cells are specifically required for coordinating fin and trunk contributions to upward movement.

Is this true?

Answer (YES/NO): NO